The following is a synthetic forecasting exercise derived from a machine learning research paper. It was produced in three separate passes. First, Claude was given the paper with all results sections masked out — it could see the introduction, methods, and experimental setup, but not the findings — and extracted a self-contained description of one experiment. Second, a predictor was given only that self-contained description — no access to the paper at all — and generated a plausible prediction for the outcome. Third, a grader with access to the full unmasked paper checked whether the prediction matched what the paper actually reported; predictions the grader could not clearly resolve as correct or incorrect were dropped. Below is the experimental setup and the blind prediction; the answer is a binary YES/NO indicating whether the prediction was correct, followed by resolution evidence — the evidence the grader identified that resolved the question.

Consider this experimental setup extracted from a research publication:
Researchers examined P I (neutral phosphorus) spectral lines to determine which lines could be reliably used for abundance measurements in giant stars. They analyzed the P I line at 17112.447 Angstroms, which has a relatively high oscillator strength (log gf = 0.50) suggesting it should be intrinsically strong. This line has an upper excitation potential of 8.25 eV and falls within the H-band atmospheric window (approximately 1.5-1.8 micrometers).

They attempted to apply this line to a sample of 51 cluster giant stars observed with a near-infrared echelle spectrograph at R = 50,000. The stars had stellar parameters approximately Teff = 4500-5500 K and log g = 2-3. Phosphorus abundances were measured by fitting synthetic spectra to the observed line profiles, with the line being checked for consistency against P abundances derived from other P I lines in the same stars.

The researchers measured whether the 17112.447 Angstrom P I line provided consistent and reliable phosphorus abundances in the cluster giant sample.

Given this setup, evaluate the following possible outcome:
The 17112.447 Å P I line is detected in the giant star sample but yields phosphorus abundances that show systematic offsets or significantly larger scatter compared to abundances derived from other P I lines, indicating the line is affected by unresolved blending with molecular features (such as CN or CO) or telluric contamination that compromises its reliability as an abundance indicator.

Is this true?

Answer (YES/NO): YES